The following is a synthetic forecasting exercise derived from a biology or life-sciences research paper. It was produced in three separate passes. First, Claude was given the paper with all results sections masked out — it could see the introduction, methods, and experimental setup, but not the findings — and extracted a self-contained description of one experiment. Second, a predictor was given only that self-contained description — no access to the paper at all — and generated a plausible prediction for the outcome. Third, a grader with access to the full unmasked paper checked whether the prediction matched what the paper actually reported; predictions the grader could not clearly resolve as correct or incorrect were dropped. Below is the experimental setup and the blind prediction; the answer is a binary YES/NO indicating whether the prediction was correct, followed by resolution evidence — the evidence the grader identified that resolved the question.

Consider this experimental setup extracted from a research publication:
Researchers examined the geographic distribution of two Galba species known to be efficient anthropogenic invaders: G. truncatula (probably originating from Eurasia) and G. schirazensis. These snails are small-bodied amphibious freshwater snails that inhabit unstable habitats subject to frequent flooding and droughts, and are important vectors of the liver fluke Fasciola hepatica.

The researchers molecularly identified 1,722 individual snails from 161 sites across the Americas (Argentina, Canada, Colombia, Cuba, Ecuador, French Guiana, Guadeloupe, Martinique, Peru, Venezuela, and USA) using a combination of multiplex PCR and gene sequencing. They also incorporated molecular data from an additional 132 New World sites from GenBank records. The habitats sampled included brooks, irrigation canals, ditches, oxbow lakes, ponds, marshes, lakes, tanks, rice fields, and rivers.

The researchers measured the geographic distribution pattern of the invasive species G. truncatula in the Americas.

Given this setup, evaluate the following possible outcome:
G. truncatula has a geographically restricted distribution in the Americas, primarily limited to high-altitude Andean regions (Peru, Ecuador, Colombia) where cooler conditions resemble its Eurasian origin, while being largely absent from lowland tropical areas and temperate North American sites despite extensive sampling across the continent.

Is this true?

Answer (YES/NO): NO